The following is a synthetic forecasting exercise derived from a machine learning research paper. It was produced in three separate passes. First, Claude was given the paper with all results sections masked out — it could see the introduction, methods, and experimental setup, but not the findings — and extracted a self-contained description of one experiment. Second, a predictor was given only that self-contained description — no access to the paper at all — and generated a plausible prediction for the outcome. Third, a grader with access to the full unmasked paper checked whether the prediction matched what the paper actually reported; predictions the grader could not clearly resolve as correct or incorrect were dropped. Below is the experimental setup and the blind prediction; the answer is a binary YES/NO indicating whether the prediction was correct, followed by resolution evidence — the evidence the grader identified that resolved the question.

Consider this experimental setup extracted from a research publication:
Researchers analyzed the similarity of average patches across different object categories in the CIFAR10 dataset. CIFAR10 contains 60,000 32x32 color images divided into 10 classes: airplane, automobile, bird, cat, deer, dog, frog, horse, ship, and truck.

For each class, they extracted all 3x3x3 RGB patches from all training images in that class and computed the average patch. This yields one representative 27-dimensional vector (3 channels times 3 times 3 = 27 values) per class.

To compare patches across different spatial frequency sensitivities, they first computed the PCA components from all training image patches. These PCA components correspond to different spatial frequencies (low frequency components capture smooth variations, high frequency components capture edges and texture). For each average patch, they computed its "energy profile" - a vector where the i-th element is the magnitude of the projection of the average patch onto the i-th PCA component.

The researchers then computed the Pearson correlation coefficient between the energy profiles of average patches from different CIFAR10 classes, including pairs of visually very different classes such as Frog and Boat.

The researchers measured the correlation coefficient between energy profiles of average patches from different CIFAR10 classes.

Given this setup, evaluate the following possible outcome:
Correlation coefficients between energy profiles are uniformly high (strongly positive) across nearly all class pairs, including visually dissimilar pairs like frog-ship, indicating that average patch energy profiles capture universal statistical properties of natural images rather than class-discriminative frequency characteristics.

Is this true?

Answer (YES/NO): YES